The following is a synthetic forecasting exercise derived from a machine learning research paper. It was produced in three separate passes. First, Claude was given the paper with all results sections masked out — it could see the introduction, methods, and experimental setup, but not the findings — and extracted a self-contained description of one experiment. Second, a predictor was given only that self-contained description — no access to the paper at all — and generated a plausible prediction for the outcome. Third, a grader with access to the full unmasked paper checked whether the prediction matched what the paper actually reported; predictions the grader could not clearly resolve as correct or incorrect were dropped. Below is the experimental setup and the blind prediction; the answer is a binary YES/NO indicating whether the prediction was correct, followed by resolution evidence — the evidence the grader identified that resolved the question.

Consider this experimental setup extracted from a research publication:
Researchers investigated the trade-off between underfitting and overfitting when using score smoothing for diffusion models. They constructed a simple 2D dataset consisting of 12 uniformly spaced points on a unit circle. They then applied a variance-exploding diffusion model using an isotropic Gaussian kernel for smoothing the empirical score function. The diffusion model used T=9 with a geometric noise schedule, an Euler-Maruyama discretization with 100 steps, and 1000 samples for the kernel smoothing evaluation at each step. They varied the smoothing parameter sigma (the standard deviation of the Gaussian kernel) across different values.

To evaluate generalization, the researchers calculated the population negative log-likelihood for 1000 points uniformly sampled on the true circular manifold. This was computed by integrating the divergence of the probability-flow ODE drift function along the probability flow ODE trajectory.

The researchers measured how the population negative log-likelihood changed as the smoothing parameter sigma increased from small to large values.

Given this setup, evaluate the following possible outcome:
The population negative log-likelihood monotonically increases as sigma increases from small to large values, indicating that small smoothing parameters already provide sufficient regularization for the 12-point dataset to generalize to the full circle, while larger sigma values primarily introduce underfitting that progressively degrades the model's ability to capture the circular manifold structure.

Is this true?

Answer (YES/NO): NO